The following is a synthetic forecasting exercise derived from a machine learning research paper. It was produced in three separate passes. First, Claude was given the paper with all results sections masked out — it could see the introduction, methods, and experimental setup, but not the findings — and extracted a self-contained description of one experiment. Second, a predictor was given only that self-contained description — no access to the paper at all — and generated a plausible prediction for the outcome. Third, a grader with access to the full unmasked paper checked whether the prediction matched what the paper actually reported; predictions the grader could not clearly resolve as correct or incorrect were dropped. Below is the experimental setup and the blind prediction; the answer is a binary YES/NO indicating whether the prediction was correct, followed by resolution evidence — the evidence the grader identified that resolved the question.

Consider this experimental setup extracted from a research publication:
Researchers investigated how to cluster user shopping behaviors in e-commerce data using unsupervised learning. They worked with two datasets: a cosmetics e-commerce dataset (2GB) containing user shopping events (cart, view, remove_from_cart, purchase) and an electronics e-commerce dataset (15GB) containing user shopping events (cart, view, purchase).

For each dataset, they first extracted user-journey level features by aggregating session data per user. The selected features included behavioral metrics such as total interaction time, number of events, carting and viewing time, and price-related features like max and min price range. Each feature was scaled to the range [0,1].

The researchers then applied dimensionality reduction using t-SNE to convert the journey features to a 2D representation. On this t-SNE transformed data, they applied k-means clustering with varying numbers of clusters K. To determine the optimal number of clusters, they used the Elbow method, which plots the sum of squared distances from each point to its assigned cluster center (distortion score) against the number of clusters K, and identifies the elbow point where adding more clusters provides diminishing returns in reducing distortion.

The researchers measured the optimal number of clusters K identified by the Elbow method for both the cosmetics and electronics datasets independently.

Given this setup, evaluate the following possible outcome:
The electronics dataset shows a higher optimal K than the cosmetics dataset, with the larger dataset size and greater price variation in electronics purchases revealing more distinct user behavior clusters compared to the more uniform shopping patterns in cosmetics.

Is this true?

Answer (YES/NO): NO